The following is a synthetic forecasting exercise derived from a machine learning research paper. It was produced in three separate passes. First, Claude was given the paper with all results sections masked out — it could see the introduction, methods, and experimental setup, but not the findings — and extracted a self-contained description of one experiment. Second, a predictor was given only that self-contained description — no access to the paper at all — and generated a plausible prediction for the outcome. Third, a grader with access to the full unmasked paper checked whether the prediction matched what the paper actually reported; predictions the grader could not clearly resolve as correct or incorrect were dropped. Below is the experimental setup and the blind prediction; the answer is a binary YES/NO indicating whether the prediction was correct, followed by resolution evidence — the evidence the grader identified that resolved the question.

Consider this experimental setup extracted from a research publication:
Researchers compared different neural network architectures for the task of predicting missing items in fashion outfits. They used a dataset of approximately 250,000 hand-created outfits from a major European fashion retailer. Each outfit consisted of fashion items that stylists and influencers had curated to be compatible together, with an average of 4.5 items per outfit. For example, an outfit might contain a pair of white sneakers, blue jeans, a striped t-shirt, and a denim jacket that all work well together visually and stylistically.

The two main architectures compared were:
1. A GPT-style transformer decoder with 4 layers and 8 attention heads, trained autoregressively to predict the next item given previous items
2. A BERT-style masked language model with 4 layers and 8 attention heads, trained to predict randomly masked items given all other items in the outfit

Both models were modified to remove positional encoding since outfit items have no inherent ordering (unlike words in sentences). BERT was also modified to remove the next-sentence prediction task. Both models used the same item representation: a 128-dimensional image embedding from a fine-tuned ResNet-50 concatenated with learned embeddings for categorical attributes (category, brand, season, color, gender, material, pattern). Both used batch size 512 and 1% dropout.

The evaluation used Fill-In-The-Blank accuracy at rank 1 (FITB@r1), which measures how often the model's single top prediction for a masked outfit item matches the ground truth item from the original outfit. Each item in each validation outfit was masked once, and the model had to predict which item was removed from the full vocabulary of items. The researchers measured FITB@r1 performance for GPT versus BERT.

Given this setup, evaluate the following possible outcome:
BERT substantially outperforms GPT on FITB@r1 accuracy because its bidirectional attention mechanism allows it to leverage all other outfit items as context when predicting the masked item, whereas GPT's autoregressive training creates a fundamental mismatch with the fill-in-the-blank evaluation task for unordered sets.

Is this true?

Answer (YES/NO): YES